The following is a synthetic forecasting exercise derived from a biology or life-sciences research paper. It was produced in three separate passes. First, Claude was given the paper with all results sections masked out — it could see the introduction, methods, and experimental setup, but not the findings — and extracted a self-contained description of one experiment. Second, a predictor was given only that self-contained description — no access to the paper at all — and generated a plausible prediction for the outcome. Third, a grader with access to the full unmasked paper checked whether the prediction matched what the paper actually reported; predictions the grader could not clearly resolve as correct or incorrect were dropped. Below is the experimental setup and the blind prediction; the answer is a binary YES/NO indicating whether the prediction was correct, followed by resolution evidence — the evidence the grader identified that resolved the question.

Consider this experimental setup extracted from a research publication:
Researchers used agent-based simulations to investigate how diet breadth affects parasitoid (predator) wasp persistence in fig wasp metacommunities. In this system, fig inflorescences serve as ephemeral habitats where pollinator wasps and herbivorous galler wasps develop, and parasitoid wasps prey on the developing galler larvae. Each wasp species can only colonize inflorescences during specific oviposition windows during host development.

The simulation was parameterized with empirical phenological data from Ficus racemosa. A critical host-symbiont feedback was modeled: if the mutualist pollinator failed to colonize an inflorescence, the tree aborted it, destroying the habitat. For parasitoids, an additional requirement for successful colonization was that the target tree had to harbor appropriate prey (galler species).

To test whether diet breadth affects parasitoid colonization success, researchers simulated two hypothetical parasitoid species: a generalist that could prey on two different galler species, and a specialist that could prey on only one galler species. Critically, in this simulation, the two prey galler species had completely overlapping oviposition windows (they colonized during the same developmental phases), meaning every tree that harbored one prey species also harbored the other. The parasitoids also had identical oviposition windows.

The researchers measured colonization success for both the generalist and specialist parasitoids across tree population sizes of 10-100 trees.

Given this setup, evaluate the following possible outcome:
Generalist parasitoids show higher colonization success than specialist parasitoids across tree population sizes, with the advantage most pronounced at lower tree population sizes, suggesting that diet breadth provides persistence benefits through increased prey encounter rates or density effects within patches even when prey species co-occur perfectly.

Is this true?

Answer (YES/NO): NO